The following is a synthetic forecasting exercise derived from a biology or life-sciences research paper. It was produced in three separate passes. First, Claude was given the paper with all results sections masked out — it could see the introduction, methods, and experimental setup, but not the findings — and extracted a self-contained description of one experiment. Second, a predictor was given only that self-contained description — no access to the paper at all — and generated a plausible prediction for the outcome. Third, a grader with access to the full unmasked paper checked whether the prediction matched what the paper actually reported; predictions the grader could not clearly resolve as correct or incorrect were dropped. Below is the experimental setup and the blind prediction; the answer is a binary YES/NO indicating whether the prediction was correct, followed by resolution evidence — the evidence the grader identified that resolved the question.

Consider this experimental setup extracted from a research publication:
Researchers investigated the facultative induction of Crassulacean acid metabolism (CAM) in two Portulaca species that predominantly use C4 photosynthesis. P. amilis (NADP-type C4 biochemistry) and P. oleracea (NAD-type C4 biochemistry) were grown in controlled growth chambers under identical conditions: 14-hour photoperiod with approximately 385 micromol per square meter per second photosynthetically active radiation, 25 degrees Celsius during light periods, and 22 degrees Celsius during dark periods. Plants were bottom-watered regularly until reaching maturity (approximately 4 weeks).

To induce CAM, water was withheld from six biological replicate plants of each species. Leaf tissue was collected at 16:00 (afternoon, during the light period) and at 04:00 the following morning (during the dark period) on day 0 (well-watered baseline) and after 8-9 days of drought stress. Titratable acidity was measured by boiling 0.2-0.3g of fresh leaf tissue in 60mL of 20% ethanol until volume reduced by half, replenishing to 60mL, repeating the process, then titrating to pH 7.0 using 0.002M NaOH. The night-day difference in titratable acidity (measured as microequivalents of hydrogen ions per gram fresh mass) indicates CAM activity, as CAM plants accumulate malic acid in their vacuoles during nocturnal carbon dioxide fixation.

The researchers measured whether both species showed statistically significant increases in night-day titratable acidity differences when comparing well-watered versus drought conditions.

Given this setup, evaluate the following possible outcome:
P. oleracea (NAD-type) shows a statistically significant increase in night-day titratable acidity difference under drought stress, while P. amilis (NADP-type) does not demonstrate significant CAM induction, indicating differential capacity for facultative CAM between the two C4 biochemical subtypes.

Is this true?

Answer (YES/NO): NO